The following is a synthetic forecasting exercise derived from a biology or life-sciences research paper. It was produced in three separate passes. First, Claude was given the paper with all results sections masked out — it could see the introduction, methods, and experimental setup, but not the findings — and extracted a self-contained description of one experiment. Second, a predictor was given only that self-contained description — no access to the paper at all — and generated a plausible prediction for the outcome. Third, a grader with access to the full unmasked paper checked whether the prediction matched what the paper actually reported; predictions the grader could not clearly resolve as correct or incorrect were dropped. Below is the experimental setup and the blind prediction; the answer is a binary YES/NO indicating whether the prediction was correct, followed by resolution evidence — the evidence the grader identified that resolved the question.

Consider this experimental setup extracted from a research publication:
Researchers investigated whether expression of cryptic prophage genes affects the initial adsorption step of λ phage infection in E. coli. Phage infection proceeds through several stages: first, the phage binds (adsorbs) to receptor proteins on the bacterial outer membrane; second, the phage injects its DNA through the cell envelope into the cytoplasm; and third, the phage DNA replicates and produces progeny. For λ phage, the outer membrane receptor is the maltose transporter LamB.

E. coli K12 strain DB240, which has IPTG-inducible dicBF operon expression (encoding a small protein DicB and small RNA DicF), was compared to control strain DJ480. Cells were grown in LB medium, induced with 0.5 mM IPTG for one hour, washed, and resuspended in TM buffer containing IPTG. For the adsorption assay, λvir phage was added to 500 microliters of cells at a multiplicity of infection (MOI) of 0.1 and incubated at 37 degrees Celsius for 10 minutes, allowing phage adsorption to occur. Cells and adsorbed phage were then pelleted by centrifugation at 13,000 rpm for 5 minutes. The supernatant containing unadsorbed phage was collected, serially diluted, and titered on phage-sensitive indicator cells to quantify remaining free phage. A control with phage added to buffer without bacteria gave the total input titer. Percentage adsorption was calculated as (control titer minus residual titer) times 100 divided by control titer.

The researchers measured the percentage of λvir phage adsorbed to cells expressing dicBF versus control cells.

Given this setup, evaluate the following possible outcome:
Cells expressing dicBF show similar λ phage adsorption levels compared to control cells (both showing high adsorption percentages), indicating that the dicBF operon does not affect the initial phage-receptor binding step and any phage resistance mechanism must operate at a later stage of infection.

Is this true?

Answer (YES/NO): YES